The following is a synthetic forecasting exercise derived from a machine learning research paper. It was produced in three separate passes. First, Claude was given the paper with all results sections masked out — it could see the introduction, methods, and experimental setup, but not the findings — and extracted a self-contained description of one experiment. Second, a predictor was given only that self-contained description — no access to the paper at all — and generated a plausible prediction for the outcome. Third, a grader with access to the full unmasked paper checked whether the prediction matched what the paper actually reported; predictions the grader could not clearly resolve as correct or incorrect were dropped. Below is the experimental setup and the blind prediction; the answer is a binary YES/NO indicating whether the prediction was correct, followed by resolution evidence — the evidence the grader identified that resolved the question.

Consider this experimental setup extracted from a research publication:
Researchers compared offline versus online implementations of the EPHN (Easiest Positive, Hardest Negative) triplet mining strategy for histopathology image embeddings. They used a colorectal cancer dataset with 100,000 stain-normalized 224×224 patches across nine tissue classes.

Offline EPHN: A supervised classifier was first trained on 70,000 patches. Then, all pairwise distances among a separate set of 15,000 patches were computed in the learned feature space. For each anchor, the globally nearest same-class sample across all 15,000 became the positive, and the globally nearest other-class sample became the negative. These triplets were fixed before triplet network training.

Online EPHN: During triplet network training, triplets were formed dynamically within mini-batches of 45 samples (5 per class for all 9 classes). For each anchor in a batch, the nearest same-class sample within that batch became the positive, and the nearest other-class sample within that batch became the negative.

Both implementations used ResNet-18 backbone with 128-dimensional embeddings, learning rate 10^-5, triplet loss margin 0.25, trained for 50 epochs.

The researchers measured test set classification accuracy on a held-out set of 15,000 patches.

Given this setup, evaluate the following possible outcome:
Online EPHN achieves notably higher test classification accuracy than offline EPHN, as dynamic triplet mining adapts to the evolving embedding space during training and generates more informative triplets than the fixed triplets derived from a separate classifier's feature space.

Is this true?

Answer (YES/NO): NO